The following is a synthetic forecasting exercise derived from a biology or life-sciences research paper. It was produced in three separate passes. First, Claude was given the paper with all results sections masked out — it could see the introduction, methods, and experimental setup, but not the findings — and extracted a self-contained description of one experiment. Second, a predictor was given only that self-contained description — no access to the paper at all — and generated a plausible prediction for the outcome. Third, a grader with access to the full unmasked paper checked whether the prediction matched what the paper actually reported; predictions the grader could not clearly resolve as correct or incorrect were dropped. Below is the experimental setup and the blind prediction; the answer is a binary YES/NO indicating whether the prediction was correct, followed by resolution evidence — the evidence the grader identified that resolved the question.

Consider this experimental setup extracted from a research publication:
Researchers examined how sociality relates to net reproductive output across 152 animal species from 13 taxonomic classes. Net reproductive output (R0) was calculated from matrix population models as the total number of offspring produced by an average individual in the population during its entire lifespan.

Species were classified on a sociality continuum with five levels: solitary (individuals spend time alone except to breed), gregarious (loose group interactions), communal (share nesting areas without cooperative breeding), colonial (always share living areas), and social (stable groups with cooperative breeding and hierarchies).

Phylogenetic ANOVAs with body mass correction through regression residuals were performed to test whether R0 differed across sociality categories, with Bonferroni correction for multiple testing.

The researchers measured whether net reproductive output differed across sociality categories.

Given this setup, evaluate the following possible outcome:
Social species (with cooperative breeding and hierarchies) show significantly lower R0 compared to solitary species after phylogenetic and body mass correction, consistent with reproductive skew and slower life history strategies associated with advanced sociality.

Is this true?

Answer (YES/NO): NO